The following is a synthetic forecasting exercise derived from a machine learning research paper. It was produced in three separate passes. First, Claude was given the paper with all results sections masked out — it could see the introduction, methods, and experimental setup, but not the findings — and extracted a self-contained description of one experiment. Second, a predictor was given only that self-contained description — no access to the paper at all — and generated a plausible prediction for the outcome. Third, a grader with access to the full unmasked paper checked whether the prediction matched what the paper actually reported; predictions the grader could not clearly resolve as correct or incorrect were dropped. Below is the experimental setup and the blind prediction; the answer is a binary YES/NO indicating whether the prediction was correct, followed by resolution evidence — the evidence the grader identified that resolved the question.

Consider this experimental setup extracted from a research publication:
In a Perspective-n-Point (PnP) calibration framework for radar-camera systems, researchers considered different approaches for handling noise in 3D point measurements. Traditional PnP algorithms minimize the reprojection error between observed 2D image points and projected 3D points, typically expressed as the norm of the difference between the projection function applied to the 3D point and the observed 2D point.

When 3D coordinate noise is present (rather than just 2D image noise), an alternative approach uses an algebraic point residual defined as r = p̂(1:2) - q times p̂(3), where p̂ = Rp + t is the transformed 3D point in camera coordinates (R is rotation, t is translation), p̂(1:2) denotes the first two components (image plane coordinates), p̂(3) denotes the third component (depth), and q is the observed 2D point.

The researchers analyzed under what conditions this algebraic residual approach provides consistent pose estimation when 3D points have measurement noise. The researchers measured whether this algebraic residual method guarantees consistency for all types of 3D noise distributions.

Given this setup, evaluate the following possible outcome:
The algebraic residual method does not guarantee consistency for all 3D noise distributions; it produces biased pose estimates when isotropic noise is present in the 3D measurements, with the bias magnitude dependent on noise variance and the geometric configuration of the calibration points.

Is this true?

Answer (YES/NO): NO